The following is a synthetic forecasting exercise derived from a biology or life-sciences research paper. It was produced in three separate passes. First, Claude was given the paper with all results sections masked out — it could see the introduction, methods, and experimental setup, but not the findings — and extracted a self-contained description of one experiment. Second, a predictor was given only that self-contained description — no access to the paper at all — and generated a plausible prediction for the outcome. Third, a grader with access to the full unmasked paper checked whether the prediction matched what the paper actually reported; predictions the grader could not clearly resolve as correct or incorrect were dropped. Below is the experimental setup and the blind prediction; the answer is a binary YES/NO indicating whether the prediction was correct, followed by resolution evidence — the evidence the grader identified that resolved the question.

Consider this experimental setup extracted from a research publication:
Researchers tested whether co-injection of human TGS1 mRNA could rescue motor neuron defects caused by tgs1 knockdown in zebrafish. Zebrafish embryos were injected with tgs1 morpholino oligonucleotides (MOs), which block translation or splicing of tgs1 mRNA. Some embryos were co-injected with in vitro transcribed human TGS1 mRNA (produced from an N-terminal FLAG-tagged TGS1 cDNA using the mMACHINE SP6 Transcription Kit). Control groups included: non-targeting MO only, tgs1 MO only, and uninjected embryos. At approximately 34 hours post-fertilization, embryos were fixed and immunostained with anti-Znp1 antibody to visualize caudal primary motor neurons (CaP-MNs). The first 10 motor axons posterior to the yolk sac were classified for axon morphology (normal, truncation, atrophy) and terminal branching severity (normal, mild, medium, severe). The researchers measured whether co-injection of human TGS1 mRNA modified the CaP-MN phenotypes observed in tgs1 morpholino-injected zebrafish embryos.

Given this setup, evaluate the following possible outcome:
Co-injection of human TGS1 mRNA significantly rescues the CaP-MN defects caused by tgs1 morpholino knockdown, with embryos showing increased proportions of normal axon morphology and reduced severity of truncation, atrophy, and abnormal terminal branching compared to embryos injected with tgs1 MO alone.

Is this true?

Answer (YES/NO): YES